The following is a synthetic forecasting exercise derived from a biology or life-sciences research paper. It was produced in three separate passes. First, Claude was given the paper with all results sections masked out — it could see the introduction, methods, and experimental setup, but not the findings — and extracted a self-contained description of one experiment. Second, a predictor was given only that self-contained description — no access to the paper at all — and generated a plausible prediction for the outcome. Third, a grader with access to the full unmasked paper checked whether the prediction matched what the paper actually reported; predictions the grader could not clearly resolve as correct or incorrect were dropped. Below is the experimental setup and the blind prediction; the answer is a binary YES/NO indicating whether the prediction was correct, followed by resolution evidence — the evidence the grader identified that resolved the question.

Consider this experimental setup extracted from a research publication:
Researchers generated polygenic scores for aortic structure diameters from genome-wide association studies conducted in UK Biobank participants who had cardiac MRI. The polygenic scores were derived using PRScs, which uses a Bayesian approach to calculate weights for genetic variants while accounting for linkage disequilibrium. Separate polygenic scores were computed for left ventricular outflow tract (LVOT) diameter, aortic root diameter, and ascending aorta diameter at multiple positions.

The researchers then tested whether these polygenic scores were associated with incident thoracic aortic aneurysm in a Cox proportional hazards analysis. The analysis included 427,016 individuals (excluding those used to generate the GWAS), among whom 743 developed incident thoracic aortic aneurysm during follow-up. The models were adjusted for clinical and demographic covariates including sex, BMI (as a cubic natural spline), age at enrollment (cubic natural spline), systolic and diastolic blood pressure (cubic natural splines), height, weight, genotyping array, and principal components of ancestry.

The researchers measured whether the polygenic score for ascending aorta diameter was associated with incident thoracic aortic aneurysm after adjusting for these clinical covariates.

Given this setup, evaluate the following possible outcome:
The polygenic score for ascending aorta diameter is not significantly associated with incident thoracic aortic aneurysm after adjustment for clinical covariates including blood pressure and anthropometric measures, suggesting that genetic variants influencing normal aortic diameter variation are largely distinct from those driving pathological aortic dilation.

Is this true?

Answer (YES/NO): NO